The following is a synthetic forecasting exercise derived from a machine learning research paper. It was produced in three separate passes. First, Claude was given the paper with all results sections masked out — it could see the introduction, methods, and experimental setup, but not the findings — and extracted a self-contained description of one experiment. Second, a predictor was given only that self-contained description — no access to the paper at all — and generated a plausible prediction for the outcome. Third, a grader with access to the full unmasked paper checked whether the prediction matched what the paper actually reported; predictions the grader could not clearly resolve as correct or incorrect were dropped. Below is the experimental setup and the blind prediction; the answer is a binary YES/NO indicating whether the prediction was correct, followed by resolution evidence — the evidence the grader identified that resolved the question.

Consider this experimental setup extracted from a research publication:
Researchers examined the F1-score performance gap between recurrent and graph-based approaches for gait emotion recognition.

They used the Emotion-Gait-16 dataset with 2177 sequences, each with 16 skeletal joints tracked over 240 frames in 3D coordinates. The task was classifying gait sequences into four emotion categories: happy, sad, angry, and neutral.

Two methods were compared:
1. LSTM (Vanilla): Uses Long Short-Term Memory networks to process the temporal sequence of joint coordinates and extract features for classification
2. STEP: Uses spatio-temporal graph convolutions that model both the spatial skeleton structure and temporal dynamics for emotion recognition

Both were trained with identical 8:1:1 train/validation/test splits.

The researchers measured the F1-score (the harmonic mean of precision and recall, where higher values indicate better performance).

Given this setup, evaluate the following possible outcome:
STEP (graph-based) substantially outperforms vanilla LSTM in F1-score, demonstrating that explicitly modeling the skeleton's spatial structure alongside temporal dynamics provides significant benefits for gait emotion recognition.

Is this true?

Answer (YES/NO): YES